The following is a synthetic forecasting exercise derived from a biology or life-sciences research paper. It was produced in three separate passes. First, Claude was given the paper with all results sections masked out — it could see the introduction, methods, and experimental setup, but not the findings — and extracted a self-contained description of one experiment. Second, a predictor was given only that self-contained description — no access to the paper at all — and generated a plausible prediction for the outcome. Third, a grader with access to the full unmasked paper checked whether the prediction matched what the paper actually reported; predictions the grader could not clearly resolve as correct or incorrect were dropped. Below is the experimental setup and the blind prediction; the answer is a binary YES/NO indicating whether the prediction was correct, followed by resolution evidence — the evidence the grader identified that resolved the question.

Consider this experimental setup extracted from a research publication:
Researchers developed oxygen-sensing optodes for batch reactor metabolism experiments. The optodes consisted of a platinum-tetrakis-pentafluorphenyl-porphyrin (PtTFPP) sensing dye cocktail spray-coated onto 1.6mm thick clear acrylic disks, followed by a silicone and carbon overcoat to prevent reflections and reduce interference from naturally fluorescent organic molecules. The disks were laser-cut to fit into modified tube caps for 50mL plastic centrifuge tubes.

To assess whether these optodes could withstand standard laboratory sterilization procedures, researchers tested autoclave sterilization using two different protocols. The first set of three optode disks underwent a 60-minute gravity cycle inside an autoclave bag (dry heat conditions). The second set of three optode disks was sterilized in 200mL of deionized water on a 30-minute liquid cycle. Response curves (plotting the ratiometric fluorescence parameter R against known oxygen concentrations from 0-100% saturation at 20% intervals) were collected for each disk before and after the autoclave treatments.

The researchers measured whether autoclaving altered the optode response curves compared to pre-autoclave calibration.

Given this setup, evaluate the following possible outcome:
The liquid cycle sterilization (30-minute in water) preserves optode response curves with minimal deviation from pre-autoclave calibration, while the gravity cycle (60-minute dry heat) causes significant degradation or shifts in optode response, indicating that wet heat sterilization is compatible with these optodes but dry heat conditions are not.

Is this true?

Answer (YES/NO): NO